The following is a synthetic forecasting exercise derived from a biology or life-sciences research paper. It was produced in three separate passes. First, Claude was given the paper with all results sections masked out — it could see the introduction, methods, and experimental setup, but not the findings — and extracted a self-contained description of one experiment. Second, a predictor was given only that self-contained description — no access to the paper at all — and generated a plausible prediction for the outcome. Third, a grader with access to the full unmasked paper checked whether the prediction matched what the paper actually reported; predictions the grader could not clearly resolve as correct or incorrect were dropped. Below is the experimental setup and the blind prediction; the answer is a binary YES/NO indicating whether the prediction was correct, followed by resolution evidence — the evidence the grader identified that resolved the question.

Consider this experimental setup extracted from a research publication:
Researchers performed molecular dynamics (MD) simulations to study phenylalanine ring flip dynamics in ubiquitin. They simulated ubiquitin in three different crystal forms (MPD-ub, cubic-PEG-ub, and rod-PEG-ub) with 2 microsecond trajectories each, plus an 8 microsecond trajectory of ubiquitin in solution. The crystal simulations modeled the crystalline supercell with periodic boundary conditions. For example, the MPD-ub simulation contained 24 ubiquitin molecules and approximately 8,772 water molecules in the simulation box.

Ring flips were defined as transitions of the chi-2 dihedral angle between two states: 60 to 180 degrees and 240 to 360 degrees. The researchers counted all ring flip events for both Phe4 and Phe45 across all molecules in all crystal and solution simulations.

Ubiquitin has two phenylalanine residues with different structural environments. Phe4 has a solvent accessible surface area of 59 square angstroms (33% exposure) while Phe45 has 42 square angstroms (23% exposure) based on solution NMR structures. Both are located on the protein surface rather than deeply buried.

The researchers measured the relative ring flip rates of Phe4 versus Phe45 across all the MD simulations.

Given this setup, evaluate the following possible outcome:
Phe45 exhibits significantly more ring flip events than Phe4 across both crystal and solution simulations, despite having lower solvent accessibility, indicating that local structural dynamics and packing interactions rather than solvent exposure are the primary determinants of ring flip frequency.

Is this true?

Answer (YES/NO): NO